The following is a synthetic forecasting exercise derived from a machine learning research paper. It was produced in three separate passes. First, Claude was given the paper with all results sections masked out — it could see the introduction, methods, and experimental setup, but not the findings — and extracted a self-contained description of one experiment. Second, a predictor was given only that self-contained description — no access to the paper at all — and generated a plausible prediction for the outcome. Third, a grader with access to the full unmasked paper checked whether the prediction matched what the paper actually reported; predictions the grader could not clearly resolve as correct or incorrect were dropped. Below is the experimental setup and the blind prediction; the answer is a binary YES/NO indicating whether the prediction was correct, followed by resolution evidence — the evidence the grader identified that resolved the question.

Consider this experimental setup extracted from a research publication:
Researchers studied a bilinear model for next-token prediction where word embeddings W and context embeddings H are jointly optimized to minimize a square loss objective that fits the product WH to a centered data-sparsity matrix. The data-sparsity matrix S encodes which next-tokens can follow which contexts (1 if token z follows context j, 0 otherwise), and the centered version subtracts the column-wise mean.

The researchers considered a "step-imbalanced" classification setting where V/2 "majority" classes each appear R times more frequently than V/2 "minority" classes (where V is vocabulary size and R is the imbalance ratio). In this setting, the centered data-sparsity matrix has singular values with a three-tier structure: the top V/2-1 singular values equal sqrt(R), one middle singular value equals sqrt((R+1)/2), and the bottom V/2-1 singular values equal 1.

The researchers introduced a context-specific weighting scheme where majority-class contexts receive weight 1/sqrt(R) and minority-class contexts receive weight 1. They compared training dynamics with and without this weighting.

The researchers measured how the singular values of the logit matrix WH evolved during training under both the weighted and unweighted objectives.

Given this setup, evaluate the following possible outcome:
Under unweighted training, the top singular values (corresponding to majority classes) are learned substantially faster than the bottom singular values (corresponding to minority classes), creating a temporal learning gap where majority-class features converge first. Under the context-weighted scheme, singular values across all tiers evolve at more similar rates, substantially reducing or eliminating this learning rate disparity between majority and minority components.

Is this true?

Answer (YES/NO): YES